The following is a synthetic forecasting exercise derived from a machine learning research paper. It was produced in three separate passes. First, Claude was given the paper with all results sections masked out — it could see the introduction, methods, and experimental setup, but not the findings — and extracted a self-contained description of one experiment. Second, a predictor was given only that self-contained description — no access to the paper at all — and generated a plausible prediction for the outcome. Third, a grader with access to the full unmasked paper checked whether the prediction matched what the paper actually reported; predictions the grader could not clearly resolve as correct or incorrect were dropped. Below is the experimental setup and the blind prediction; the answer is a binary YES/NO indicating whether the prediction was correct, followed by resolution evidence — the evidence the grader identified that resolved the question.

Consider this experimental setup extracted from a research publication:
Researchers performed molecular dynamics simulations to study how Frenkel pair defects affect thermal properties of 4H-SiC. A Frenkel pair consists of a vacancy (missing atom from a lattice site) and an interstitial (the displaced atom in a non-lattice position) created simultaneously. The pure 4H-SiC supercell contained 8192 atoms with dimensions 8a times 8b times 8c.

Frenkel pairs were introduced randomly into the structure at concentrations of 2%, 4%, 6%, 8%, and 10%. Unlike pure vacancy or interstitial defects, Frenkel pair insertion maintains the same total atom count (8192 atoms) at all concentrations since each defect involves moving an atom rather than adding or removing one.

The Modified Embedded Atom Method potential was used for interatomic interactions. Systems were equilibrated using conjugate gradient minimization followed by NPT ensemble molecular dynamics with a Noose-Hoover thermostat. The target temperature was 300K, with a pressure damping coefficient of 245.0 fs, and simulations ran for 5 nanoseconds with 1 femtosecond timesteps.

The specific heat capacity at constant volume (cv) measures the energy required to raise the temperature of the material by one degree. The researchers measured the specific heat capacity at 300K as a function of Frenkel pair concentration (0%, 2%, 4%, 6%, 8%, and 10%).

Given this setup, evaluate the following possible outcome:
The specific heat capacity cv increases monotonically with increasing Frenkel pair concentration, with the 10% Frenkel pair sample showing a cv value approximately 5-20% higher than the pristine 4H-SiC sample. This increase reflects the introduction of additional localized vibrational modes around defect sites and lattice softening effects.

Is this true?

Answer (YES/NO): NO